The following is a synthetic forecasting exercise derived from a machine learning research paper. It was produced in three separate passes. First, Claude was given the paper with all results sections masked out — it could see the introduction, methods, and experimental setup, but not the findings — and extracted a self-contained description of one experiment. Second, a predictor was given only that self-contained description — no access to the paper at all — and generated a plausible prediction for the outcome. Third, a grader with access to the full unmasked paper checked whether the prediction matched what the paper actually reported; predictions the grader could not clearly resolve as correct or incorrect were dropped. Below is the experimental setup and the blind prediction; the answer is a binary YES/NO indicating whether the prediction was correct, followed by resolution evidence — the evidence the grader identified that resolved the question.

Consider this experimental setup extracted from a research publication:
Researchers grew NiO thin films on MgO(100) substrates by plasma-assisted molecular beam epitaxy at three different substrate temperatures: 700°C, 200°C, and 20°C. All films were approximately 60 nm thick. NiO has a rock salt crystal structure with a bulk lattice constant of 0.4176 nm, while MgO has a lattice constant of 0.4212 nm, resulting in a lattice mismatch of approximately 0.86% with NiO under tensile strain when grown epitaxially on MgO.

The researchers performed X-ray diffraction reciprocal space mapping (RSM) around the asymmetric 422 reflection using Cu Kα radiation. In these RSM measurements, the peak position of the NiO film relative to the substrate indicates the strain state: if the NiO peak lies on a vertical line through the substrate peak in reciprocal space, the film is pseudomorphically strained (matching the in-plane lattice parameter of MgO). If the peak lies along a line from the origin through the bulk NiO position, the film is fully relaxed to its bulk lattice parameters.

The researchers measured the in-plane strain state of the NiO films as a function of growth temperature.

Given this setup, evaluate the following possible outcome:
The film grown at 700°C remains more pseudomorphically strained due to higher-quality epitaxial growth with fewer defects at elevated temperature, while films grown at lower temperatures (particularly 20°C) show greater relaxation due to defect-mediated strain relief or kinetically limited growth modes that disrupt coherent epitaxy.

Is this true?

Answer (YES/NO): NO